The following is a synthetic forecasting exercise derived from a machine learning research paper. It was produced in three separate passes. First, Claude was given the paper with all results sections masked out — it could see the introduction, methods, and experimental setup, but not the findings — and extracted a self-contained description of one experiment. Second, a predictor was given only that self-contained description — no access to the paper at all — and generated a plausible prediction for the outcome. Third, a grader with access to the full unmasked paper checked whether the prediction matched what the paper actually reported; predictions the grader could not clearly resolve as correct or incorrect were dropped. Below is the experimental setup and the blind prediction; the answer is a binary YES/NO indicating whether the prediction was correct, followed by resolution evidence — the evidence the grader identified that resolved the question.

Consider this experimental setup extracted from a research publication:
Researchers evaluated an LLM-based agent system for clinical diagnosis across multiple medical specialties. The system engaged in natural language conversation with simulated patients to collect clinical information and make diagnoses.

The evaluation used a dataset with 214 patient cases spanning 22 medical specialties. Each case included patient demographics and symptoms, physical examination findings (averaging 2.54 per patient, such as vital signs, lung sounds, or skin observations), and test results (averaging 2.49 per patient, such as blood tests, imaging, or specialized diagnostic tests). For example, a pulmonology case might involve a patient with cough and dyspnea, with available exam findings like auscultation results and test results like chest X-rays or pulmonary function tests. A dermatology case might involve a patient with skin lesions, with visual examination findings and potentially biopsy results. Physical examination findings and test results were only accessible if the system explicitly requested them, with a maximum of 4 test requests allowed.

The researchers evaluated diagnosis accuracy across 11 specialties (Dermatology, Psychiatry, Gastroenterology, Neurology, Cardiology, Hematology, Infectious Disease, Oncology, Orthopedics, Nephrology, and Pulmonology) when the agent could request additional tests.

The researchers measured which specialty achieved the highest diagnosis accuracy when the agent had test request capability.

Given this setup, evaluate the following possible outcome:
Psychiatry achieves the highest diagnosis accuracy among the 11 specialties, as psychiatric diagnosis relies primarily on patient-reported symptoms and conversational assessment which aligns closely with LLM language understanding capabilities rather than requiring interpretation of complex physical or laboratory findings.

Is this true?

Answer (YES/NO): NO